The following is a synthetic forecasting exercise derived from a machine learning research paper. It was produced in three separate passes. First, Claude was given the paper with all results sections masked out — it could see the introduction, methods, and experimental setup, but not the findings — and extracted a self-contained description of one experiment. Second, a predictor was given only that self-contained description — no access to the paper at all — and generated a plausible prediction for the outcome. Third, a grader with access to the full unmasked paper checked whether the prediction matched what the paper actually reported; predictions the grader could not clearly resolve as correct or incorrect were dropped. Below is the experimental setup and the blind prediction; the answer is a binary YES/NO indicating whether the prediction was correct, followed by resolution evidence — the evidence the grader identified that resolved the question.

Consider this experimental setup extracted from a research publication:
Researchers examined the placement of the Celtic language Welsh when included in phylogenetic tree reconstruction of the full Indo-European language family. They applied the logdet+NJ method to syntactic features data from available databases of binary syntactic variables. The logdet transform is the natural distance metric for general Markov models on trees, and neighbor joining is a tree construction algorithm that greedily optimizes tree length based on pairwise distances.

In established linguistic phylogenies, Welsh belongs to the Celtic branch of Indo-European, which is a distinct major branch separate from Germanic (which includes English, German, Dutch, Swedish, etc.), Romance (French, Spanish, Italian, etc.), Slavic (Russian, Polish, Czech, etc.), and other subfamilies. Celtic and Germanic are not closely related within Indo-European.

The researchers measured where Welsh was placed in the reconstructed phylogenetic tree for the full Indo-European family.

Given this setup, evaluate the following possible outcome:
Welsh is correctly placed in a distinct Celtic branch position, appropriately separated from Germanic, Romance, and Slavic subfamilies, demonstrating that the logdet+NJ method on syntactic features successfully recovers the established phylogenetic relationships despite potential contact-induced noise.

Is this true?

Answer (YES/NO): NO